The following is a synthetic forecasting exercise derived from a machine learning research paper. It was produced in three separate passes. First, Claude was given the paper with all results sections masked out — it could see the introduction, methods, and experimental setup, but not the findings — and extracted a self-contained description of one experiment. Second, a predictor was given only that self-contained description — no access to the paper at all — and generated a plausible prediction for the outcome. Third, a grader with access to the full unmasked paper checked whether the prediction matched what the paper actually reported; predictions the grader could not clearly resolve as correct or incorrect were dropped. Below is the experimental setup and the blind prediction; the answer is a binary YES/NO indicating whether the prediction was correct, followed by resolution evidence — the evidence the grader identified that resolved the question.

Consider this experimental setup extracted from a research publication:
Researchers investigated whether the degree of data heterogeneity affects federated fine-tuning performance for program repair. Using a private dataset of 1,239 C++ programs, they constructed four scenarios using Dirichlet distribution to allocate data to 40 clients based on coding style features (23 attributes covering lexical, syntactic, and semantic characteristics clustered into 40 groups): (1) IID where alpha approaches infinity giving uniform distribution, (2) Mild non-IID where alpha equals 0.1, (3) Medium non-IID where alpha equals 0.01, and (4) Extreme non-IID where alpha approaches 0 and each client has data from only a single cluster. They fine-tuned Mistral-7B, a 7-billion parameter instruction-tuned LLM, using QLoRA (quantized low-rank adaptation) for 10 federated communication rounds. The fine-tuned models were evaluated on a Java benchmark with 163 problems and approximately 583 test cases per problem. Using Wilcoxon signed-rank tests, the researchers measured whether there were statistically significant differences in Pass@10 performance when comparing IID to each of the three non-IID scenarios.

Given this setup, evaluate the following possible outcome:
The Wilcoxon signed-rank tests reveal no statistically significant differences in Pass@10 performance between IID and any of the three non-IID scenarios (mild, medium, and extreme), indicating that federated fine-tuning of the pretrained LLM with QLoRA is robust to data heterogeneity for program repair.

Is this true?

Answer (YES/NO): NO